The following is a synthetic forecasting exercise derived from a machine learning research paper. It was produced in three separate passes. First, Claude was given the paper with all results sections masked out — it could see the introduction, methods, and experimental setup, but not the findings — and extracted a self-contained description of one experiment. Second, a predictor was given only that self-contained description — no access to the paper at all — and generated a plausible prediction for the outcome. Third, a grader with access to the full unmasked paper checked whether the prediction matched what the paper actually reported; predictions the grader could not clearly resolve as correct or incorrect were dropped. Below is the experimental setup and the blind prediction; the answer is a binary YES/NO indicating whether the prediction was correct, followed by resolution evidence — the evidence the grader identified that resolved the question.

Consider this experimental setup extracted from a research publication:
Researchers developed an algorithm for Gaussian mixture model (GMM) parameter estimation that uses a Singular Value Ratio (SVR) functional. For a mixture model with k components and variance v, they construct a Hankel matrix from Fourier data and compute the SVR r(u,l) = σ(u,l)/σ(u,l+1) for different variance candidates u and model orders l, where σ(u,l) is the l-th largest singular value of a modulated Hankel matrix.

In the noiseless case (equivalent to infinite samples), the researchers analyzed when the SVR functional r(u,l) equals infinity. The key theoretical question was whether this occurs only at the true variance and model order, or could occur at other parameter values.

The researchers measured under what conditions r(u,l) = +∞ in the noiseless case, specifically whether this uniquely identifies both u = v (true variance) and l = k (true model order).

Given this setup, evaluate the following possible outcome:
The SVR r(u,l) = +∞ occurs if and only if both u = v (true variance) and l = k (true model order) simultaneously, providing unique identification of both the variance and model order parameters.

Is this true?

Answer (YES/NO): YES